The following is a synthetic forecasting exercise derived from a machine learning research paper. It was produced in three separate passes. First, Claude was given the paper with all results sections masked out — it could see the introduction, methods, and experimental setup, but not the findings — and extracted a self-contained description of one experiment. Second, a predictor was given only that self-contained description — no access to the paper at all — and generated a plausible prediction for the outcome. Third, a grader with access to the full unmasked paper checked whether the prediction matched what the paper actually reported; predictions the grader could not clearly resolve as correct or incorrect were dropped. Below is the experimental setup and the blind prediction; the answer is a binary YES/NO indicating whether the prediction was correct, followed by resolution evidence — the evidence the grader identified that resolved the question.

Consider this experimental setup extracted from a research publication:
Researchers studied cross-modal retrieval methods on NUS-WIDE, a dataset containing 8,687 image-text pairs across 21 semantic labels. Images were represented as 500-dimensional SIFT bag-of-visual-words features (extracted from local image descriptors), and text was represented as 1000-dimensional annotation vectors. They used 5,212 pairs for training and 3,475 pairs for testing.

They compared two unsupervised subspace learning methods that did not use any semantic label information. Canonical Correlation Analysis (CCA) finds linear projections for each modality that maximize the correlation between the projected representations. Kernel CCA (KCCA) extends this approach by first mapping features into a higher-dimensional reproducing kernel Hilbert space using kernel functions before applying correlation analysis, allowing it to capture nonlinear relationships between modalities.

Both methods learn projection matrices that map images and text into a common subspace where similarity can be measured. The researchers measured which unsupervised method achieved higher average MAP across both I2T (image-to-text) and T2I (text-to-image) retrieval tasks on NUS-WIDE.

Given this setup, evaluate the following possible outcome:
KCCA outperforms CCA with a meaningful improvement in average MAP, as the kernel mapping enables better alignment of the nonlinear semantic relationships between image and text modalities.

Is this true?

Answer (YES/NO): NO